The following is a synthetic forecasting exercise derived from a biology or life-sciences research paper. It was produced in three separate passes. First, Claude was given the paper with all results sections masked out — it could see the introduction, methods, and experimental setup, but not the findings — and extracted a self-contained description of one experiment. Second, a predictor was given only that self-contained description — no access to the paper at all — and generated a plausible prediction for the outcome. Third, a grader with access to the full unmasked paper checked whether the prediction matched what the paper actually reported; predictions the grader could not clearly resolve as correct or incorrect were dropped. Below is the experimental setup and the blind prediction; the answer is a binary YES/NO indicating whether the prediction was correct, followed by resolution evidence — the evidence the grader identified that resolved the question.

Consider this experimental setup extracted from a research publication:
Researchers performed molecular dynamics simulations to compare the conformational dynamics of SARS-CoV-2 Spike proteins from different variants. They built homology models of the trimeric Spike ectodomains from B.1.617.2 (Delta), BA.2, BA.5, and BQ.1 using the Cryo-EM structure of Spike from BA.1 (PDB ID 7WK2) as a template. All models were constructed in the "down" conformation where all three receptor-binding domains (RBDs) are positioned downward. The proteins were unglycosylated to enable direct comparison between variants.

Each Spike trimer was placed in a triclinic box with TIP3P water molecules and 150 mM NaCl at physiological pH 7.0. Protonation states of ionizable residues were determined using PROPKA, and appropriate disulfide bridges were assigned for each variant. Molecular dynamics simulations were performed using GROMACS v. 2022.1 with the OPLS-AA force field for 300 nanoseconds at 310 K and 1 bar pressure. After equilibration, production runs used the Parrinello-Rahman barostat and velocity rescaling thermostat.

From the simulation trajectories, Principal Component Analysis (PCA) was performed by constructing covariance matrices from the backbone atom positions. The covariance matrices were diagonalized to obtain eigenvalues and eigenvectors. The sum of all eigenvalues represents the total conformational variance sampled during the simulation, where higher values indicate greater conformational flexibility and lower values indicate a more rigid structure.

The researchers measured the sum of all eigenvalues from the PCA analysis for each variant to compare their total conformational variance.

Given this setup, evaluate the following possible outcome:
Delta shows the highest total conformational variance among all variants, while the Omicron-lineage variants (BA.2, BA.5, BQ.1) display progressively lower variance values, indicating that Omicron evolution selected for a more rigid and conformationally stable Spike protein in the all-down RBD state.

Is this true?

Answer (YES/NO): NO